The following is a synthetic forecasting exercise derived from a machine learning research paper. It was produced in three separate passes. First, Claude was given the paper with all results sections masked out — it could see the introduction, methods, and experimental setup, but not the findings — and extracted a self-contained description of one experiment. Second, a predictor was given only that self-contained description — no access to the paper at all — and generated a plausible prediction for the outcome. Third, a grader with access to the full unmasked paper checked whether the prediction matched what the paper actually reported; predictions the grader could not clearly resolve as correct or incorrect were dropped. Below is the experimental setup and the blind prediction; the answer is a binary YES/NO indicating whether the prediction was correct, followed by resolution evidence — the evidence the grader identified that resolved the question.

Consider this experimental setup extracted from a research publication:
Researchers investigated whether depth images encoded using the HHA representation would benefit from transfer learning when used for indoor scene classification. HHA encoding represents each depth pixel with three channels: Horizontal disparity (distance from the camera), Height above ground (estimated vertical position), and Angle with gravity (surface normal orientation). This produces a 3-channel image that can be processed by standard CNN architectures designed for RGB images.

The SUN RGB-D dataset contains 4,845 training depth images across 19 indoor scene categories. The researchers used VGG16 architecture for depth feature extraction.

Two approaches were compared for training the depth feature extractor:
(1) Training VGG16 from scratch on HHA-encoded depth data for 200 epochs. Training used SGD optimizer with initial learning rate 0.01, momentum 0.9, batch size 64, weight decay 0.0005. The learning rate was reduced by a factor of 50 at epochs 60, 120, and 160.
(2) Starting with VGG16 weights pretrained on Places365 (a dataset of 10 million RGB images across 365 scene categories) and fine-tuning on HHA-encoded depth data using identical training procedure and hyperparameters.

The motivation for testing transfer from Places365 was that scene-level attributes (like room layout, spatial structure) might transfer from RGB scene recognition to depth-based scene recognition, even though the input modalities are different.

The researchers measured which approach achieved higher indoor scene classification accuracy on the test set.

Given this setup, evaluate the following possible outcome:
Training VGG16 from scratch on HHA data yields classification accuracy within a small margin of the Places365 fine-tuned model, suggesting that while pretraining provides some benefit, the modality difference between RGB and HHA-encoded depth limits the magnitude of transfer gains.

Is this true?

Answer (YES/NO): NO